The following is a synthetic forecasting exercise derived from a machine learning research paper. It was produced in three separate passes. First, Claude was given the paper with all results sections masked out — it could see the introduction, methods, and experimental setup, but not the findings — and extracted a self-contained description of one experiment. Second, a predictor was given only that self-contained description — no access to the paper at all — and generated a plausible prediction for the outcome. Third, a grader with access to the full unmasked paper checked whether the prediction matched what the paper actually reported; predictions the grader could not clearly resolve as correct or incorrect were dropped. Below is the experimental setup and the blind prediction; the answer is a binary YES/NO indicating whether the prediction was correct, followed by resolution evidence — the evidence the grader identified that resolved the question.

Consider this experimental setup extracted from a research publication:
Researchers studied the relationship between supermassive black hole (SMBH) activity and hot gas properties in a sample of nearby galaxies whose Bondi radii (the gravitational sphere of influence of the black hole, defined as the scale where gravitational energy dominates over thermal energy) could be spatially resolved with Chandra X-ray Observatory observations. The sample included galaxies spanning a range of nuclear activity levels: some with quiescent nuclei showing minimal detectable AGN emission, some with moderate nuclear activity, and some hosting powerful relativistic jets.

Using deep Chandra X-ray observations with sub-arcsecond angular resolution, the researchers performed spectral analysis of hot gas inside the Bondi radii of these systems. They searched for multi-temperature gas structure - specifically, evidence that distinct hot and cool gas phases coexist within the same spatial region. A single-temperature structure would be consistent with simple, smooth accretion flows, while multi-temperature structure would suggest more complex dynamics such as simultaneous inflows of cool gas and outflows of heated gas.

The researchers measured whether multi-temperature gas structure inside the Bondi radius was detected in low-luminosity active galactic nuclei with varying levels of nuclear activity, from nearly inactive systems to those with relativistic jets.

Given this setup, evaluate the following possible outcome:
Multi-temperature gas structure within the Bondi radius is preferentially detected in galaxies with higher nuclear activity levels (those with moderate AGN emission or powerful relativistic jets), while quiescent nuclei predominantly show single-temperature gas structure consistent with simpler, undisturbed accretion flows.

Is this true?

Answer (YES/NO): NO